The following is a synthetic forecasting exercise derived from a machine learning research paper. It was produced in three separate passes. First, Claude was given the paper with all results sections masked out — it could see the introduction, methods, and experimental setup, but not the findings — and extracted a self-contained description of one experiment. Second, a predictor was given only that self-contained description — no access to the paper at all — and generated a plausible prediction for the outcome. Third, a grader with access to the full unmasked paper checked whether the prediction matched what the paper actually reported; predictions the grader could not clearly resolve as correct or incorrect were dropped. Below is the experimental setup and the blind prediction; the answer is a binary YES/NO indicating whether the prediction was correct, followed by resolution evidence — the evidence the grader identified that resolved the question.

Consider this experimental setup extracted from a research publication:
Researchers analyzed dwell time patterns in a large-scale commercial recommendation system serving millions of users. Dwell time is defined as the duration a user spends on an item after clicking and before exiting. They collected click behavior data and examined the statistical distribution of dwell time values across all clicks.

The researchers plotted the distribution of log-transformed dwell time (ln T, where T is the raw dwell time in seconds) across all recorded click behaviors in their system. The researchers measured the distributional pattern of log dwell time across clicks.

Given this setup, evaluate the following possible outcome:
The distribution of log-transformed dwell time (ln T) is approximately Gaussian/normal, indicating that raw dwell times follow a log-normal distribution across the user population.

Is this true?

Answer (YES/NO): YES